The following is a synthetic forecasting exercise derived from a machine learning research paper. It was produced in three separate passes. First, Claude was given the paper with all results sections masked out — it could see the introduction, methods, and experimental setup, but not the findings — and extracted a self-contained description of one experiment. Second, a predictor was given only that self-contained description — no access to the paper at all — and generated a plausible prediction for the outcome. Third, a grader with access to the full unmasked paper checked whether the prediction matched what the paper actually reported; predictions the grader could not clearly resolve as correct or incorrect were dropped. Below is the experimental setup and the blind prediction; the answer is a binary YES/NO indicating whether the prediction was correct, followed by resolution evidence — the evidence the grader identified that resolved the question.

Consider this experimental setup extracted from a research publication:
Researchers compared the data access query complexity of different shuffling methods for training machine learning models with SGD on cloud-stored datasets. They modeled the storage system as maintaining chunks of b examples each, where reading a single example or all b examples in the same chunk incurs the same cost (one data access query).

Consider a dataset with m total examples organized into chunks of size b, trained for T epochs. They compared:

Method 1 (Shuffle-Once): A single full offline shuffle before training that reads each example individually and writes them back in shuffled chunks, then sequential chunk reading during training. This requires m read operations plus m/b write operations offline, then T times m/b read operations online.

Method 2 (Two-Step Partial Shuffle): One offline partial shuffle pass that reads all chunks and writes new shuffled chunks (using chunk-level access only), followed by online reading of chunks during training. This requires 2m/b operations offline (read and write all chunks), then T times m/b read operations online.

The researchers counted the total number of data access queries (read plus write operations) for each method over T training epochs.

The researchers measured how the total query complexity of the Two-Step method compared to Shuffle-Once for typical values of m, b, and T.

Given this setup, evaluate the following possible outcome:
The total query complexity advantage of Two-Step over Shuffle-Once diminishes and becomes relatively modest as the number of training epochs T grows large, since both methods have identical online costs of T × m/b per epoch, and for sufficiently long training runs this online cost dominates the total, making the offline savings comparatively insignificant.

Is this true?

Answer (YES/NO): YES